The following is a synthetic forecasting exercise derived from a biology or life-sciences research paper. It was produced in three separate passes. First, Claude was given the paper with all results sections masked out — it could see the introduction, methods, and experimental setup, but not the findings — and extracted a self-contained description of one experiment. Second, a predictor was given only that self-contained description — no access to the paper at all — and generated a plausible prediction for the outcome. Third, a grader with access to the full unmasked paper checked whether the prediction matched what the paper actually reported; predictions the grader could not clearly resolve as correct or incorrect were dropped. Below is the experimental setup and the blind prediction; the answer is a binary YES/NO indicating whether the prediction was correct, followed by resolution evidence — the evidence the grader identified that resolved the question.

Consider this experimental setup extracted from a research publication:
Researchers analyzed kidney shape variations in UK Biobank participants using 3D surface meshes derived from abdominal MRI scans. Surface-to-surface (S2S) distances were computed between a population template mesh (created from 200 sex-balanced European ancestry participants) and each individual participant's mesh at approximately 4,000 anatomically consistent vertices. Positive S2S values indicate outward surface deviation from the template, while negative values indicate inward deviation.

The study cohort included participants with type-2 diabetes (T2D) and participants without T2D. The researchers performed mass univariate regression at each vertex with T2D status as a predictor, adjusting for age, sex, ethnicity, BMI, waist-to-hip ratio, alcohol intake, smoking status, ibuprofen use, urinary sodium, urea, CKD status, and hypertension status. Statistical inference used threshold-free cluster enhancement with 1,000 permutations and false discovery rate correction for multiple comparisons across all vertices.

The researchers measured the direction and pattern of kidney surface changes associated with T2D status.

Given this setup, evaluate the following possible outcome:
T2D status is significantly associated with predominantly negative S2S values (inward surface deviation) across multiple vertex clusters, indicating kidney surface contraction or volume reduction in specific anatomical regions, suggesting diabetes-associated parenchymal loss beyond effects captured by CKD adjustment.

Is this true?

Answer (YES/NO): NO